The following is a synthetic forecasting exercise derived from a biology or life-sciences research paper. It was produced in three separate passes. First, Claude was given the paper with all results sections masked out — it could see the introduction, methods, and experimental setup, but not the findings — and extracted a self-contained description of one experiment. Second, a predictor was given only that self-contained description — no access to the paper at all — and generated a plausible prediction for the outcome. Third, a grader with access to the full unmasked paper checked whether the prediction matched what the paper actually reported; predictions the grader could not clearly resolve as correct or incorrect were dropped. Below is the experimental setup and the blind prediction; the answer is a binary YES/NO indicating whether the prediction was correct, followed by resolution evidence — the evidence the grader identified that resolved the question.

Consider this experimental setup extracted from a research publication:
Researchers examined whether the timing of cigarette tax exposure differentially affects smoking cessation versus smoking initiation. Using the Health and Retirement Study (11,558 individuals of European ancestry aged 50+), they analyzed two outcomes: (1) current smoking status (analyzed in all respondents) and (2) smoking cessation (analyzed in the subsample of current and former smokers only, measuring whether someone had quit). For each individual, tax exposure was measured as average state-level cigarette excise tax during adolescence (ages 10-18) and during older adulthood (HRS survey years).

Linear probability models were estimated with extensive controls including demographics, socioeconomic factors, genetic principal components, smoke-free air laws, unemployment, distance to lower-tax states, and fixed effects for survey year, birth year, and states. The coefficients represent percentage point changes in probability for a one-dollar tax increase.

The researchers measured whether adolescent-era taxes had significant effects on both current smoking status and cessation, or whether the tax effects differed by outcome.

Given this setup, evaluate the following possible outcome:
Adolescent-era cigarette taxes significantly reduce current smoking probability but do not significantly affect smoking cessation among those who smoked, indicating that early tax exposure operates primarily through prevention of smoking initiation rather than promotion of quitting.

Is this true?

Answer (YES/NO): YES